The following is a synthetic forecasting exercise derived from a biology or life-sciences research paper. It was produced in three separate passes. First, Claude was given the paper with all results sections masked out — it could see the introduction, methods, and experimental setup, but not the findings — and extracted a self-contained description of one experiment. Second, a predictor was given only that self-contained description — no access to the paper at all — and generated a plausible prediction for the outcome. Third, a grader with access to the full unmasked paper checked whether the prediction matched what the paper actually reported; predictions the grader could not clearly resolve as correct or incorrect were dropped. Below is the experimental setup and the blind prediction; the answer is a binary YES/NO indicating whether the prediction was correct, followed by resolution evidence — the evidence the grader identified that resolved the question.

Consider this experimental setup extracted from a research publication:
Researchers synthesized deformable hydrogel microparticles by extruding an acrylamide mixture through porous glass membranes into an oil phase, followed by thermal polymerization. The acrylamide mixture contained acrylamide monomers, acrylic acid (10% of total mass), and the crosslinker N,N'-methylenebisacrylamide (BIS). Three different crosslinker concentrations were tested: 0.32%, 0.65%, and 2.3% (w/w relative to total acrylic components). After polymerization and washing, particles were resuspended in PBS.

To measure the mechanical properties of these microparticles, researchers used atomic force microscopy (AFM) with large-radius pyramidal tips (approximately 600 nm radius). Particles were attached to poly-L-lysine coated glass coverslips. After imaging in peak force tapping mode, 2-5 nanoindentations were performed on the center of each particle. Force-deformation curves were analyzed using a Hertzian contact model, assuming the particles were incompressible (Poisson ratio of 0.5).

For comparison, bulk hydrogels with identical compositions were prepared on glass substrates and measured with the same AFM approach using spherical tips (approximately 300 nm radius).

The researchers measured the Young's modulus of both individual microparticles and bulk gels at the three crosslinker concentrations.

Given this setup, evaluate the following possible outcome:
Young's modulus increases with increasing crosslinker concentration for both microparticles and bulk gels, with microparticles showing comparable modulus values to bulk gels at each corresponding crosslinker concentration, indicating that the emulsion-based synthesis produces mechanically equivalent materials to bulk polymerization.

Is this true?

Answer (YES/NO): NO